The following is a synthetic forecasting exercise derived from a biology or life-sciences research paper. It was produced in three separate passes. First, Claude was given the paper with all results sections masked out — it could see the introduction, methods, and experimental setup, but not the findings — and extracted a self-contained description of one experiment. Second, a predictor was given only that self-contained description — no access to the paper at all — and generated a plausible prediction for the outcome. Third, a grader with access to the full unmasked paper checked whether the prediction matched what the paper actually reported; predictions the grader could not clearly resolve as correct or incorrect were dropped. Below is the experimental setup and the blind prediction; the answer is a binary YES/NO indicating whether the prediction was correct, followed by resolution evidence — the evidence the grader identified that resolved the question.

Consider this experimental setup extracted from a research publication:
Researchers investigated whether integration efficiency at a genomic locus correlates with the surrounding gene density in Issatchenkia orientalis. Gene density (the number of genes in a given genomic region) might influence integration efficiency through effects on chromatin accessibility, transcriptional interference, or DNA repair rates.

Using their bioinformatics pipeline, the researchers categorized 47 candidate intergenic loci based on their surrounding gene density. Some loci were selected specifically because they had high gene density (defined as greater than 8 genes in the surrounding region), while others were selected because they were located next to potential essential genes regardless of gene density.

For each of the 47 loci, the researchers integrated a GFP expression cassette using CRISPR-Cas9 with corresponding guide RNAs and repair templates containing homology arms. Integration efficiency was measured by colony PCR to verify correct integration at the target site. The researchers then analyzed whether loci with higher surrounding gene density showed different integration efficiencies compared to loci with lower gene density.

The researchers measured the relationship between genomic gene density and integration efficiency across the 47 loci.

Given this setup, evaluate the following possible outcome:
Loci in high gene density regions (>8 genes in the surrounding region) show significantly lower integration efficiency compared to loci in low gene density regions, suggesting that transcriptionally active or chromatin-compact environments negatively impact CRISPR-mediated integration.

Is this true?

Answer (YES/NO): NO